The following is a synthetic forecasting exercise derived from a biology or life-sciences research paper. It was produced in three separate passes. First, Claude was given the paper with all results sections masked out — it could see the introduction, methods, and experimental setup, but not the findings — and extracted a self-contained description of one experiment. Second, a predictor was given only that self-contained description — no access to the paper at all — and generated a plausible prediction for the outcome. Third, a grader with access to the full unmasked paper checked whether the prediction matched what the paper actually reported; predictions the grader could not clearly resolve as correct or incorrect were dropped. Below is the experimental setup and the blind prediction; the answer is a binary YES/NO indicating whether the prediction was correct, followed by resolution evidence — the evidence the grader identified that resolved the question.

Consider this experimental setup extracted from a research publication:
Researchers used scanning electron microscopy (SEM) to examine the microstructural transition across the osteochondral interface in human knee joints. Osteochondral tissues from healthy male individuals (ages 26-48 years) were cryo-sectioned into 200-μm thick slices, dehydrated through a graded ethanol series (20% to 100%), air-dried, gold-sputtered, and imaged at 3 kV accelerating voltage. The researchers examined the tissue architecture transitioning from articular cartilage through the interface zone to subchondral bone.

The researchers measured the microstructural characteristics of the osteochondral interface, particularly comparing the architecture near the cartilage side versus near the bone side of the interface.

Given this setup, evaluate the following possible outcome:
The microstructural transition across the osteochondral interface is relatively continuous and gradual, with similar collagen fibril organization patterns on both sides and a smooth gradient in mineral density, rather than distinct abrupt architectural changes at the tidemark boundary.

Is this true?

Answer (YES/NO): NO